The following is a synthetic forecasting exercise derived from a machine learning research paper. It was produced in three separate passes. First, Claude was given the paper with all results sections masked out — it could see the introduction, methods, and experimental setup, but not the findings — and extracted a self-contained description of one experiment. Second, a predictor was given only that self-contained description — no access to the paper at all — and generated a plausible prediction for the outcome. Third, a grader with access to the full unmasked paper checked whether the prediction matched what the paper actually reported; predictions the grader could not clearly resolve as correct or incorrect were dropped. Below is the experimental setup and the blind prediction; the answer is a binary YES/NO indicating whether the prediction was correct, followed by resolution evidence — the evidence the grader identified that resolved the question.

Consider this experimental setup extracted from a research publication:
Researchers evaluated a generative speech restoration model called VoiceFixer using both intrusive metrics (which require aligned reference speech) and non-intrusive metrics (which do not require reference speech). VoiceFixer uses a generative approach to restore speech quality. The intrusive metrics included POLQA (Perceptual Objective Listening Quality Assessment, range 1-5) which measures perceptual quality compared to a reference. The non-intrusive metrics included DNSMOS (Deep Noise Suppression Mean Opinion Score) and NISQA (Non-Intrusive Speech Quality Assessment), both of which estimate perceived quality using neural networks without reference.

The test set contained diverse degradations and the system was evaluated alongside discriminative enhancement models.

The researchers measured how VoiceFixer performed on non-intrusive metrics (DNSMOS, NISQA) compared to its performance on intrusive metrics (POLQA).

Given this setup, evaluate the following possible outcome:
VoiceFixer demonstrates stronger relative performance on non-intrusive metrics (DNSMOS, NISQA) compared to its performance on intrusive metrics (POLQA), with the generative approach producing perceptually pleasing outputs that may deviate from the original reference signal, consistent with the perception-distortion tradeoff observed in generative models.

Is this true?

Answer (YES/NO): YES